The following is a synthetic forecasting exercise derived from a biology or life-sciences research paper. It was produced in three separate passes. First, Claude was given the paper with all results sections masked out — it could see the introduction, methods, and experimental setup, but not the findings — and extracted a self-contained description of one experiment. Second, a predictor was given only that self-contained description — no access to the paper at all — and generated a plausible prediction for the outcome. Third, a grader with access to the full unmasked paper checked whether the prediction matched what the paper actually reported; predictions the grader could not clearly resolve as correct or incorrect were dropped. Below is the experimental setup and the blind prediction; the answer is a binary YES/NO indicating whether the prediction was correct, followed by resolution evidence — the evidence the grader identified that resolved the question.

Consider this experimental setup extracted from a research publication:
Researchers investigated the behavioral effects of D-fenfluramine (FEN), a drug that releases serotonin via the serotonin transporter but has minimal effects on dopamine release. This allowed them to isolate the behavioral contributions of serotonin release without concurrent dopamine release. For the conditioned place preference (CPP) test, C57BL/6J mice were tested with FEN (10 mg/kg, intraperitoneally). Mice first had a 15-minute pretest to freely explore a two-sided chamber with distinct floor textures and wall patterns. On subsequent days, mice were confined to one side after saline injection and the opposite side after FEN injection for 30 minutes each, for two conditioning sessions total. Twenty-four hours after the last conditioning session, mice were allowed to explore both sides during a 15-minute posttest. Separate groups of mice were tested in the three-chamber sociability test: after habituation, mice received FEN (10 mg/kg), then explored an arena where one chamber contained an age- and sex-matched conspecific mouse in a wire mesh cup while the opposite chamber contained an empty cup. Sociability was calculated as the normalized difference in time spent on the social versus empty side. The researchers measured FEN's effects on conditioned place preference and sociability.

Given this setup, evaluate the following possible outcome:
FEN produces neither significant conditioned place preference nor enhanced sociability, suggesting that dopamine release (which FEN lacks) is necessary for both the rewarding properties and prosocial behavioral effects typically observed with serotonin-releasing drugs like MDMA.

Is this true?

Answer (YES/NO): NO